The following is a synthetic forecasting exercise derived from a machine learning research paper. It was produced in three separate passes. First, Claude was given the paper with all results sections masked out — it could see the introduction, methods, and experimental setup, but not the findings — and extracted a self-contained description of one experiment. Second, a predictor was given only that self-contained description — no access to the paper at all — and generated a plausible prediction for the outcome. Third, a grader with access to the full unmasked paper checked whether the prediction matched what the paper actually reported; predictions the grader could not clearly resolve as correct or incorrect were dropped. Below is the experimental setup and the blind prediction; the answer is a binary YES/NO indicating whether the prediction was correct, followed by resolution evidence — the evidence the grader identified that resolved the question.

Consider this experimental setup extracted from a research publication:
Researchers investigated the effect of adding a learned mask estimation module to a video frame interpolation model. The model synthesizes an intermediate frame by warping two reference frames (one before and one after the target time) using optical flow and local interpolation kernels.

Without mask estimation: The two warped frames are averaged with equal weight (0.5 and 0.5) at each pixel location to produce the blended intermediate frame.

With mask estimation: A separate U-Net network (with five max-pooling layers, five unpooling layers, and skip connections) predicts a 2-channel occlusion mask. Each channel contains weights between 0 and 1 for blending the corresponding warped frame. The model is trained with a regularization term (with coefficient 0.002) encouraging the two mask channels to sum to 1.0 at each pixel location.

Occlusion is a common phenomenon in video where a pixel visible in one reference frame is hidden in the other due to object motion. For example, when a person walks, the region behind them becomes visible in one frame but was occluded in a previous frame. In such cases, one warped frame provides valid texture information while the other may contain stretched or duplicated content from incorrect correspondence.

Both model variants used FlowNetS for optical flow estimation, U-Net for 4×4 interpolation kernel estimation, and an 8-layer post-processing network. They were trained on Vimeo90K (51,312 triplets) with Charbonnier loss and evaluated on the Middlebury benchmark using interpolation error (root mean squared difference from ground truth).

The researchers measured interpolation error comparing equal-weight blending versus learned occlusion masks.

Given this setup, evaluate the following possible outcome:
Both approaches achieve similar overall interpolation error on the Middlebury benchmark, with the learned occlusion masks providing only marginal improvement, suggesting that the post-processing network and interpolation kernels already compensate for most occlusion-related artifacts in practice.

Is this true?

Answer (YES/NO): NO